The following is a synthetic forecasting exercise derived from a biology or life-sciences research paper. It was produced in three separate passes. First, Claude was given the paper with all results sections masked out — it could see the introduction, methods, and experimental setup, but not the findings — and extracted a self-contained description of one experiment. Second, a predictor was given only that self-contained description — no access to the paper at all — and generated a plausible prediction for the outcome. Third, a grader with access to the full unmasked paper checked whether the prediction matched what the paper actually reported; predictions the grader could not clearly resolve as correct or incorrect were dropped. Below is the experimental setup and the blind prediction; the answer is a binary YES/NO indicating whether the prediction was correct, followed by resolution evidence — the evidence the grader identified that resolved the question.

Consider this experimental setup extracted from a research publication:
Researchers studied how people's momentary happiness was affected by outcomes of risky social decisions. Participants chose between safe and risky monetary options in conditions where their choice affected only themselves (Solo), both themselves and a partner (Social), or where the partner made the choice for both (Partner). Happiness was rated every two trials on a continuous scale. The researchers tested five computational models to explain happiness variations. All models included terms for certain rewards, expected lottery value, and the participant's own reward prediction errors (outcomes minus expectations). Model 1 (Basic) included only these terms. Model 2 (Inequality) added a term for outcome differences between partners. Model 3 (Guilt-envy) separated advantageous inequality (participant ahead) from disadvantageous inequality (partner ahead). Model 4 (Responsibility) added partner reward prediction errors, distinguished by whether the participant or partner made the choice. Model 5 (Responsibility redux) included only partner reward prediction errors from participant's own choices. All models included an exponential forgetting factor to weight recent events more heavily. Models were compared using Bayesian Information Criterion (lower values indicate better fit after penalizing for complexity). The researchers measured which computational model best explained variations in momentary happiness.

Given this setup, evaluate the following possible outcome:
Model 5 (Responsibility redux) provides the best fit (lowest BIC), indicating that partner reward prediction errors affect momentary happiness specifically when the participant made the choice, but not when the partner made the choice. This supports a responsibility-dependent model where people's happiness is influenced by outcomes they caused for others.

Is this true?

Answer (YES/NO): NO